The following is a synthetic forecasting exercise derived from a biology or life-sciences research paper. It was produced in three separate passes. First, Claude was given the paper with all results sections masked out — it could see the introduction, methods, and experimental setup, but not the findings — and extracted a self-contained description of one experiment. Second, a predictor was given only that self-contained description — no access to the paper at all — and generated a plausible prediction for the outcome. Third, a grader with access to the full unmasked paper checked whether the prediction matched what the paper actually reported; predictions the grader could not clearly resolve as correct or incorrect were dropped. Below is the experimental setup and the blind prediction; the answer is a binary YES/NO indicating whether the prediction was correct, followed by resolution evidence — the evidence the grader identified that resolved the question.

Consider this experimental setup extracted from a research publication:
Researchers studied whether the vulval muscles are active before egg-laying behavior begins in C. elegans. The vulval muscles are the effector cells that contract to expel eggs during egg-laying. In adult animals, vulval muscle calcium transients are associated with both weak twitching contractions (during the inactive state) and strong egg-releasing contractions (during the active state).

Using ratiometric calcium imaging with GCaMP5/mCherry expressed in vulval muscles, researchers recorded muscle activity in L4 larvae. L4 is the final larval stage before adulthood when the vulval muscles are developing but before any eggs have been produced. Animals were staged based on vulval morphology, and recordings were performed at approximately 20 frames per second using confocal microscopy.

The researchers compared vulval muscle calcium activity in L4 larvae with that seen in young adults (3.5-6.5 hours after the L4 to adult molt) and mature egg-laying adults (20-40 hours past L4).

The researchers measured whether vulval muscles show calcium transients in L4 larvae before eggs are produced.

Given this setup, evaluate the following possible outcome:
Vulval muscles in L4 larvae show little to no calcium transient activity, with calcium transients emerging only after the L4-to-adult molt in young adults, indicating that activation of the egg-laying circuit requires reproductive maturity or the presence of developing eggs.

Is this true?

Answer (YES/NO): NO